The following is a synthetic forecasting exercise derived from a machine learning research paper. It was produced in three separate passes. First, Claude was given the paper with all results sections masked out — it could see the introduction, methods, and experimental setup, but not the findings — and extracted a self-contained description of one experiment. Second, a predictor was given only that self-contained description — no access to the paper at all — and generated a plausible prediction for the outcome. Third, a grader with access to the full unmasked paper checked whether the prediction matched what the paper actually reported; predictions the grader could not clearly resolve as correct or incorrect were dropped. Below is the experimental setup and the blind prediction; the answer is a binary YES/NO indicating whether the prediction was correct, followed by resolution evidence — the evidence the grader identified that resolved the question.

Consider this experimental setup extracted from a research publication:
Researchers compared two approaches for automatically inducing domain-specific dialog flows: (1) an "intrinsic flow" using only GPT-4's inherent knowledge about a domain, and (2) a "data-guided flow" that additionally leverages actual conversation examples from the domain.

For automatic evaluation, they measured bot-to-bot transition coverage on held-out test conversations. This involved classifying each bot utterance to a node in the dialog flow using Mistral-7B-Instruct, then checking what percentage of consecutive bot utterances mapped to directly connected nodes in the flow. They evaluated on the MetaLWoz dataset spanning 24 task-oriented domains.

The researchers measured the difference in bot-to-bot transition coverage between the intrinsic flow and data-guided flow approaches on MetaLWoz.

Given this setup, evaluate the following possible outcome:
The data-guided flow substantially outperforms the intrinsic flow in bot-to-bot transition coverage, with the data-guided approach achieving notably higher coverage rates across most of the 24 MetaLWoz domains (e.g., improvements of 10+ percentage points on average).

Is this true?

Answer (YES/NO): NO